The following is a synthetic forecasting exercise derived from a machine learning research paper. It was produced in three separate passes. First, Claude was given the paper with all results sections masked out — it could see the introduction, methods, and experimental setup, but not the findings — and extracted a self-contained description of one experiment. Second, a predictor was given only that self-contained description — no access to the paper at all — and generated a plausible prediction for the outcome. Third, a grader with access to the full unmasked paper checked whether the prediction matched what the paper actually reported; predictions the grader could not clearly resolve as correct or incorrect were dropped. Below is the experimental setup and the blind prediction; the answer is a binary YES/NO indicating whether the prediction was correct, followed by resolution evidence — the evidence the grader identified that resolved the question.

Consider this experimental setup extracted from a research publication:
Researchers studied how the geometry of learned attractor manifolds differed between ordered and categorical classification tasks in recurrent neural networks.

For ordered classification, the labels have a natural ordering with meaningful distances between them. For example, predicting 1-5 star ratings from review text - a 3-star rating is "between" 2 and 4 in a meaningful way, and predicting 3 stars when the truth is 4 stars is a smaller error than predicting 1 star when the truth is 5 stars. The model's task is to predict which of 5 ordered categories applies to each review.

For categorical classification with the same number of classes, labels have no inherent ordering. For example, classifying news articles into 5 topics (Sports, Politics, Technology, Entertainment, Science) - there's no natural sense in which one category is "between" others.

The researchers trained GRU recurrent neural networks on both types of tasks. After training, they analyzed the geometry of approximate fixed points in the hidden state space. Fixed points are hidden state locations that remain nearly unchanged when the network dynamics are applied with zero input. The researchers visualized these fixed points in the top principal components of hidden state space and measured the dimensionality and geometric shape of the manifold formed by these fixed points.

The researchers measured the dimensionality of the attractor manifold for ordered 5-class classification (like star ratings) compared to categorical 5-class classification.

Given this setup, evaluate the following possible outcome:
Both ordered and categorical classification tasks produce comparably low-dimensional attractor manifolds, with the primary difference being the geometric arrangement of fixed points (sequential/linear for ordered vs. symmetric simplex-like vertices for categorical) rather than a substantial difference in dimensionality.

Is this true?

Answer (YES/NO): NO